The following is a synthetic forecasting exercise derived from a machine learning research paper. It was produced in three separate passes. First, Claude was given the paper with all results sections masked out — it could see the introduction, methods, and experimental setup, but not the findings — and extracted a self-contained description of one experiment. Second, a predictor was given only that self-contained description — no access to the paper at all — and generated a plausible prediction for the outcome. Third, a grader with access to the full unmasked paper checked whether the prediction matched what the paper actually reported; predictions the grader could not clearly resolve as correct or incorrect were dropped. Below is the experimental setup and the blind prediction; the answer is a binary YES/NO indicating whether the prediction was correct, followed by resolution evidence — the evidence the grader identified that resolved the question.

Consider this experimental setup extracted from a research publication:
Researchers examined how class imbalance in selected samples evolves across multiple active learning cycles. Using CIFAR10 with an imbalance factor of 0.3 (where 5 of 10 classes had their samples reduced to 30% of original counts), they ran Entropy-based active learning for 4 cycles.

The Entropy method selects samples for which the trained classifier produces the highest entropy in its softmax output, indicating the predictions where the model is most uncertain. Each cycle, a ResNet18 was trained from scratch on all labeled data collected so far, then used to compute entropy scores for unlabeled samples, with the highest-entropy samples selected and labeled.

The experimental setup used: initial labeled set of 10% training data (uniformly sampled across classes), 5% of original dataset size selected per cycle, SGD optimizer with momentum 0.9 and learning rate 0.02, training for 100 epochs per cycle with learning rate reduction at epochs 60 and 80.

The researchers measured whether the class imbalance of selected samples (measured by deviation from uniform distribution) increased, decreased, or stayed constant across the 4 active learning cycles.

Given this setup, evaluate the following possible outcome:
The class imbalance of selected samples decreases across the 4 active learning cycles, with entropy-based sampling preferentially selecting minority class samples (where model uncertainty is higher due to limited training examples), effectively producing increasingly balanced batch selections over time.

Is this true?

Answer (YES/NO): NO